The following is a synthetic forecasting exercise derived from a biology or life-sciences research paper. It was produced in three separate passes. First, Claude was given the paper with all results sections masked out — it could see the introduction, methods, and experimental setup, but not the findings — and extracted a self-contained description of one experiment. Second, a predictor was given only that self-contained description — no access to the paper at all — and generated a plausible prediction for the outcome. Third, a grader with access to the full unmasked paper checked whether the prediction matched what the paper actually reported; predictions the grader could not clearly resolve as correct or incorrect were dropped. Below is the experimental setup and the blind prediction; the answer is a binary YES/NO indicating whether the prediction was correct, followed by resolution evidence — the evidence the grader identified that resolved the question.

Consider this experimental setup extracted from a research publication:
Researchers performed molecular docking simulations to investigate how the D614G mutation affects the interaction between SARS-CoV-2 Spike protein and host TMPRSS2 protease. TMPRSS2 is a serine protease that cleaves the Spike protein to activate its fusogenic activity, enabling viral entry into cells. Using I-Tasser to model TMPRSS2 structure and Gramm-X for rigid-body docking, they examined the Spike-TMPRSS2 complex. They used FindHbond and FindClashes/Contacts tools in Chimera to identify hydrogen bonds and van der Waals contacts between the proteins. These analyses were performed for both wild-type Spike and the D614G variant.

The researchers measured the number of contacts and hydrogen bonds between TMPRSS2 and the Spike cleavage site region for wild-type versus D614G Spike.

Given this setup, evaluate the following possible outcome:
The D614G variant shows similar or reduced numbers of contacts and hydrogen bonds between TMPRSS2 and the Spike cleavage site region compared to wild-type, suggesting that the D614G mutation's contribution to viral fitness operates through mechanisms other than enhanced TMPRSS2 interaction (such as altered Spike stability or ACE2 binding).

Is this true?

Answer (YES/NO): NO